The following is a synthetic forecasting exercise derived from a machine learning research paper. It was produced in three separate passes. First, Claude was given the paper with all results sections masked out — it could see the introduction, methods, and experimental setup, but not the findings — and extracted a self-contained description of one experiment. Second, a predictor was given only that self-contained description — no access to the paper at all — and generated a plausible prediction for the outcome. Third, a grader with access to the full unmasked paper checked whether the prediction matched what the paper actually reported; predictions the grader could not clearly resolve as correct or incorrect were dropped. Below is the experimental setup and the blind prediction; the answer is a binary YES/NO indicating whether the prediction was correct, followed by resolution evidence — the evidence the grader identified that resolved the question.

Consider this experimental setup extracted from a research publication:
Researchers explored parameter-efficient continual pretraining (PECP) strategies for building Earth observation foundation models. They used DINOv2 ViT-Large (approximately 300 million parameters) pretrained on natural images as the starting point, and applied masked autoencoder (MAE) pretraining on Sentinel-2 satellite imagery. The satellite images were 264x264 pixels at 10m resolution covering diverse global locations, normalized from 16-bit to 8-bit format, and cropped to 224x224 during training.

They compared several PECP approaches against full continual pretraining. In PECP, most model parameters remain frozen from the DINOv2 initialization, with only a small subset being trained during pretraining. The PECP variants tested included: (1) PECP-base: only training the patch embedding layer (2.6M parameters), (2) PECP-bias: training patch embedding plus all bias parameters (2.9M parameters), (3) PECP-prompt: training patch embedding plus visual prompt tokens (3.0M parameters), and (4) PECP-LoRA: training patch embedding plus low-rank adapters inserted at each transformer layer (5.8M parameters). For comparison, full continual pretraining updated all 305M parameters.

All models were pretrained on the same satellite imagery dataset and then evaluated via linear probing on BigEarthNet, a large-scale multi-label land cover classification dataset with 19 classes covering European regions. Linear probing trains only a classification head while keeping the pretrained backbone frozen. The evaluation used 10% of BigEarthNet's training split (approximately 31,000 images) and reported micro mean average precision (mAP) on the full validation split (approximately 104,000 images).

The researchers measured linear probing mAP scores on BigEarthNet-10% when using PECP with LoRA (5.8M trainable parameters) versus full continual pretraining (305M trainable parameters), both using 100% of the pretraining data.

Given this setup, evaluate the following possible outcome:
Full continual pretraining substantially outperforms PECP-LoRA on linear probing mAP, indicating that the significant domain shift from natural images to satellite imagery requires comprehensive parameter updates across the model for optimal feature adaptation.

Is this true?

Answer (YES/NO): YES